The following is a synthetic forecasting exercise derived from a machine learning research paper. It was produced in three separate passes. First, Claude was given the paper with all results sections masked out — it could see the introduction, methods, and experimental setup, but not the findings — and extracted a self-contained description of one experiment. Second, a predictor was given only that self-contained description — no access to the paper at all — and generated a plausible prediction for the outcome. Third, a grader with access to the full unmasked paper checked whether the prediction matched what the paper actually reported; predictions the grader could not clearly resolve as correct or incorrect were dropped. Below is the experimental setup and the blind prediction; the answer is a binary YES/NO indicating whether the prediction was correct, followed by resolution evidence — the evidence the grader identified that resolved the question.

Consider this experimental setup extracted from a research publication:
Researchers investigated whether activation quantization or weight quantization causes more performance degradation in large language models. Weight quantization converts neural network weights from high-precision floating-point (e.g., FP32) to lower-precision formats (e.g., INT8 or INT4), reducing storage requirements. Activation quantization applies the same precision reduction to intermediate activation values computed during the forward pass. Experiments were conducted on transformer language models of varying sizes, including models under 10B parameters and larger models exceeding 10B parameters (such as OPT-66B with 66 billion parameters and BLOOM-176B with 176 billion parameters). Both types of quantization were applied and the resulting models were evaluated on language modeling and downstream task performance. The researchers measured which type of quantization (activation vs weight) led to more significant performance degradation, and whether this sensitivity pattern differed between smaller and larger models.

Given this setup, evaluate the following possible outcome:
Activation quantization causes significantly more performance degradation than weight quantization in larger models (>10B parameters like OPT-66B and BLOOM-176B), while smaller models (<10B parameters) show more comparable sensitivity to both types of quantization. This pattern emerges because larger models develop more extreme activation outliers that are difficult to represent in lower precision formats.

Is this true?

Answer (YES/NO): YES